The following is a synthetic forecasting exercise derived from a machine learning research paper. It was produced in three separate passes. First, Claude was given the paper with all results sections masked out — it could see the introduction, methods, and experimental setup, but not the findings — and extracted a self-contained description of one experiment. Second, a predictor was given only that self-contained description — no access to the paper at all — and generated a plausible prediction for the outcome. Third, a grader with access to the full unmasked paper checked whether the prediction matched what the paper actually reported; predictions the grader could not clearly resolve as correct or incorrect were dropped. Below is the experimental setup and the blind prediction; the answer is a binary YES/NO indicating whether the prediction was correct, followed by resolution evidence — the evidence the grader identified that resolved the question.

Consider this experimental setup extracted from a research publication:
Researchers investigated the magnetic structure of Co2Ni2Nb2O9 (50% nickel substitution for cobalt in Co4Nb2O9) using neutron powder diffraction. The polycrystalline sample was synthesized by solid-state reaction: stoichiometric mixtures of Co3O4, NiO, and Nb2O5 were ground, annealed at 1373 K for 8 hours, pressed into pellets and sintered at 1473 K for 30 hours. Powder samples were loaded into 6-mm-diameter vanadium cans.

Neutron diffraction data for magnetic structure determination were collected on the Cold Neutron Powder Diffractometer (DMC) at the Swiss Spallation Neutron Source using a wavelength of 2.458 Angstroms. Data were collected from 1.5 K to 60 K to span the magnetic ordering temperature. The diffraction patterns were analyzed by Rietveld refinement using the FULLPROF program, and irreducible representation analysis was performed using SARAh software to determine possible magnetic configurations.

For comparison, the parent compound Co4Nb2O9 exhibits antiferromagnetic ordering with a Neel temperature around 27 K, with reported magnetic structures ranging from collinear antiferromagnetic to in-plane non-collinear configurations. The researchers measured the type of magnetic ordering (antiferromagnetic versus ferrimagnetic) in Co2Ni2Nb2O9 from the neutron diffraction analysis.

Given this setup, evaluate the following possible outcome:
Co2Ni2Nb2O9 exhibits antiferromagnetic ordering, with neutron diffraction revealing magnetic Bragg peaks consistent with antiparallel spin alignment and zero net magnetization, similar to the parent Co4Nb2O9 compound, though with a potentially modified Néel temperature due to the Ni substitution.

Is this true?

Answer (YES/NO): NO